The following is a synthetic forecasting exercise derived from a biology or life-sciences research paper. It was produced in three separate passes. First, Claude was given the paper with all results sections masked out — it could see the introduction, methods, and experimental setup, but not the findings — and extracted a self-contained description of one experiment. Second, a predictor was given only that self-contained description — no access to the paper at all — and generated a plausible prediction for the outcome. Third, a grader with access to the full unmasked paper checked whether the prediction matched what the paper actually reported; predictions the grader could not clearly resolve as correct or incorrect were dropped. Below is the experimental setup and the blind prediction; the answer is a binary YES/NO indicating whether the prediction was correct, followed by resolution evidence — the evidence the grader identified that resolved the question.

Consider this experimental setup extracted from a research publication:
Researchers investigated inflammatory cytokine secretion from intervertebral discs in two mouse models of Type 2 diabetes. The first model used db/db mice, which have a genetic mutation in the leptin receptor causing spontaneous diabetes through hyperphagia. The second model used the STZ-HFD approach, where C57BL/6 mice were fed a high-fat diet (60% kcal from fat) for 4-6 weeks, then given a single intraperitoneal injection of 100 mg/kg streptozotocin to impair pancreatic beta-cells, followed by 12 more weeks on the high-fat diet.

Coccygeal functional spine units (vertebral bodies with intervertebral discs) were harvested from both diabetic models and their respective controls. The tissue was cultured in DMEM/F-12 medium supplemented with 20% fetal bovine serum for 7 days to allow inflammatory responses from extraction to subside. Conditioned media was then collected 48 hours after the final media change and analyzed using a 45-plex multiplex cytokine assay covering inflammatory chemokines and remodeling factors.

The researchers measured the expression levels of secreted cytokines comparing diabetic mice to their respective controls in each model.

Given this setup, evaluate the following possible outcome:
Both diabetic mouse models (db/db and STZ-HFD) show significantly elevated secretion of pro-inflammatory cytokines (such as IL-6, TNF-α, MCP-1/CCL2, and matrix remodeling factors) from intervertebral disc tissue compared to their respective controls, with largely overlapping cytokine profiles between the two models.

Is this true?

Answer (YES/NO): NO